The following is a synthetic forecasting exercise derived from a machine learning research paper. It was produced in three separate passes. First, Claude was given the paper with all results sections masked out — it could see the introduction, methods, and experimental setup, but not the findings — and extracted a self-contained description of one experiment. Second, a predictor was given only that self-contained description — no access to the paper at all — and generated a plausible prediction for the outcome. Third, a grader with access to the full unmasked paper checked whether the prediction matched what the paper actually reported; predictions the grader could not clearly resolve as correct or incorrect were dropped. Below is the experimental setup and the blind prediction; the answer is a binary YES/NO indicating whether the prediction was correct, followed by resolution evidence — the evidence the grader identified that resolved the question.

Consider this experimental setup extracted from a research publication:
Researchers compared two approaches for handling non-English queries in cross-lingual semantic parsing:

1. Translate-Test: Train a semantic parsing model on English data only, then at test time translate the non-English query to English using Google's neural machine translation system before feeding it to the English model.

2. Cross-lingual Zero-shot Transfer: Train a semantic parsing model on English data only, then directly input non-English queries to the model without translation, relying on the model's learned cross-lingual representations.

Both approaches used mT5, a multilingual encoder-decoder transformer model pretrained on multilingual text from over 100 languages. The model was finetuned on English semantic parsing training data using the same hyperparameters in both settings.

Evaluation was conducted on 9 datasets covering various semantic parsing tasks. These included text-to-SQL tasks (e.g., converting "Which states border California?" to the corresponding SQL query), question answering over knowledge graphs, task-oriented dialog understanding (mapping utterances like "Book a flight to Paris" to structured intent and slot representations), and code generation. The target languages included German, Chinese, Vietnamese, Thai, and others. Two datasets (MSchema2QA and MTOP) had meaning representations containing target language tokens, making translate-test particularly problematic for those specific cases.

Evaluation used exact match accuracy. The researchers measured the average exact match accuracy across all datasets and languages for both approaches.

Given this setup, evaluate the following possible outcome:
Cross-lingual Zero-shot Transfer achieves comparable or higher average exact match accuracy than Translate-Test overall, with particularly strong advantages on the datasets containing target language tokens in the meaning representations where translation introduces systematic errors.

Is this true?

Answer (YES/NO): NO